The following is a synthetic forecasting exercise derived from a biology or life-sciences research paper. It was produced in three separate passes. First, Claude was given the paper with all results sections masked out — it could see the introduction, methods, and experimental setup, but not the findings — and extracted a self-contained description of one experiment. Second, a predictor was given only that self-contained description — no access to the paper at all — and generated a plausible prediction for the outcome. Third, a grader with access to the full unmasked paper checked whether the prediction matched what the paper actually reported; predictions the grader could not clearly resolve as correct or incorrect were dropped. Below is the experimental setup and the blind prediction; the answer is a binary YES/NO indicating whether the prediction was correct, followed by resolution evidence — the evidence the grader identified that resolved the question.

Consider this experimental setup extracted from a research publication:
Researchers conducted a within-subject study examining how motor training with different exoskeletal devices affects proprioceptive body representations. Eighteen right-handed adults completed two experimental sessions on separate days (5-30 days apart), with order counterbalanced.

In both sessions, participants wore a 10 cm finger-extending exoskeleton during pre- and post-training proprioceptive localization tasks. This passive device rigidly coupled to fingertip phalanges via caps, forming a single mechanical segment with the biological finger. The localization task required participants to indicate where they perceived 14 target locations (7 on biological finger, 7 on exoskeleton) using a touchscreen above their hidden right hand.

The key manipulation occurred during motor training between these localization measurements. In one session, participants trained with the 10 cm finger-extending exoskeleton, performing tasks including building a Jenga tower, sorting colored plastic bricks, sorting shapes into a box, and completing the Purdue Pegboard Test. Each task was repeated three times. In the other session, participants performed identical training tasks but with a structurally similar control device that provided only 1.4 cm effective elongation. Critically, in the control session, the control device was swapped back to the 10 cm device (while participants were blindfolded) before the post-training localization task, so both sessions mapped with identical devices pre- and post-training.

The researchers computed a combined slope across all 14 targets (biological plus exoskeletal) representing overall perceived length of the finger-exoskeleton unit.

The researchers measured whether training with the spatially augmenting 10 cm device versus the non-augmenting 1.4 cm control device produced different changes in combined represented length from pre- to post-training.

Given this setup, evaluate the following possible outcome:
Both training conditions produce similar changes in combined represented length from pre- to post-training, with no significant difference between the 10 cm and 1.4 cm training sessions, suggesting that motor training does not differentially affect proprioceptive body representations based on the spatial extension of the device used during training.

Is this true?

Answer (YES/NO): NO